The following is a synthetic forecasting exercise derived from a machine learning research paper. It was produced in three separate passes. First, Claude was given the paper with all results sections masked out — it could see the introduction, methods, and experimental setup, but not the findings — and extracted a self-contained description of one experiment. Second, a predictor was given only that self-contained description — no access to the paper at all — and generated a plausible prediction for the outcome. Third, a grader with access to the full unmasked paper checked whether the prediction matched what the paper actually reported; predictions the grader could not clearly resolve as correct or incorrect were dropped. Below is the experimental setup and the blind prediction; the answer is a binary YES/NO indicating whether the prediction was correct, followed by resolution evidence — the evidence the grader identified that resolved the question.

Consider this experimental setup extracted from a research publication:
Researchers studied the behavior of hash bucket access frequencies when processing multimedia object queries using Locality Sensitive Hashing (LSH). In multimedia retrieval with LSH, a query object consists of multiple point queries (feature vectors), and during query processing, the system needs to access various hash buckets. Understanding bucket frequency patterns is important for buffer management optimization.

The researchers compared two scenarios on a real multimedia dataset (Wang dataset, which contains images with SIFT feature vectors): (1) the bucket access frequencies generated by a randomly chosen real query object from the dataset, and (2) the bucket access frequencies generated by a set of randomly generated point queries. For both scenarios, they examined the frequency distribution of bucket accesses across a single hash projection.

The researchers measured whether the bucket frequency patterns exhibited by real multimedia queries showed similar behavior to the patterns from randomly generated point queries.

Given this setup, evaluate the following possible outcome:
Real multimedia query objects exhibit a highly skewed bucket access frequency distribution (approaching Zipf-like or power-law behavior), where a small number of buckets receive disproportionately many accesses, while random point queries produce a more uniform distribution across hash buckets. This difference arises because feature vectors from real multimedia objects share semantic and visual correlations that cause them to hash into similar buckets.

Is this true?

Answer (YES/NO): NO